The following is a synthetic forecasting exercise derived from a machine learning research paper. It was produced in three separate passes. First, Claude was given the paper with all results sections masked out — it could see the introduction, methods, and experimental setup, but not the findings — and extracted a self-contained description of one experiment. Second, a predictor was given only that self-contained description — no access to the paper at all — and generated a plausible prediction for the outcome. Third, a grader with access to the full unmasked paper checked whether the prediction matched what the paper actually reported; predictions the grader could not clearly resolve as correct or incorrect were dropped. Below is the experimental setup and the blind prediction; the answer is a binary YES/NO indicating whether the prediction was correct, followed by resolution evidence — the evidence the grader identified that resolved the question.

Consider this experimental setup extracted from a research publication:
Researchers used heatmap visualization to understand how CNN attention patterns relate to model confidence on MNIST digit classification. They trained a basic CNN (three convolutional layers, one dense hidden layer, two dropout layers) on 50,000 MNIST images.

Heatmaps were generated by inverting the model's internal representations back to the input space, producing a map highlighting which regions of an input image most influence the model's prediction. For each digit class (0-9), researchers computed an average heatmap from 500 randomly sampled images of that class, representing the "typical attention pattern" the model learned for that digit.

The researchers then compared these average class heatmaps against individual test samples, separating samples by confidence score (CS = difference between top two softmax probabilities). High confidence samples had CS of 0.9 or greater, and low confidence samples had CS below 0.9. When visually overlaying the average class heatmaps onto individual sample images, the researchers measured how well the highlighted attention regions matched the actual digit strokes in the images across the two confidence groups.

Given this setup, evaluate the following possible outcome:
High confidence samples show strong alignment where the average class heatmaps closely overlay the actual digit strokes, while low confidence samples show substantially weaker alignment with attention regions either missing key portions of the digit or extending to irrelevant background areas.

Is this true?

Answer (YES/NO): YES